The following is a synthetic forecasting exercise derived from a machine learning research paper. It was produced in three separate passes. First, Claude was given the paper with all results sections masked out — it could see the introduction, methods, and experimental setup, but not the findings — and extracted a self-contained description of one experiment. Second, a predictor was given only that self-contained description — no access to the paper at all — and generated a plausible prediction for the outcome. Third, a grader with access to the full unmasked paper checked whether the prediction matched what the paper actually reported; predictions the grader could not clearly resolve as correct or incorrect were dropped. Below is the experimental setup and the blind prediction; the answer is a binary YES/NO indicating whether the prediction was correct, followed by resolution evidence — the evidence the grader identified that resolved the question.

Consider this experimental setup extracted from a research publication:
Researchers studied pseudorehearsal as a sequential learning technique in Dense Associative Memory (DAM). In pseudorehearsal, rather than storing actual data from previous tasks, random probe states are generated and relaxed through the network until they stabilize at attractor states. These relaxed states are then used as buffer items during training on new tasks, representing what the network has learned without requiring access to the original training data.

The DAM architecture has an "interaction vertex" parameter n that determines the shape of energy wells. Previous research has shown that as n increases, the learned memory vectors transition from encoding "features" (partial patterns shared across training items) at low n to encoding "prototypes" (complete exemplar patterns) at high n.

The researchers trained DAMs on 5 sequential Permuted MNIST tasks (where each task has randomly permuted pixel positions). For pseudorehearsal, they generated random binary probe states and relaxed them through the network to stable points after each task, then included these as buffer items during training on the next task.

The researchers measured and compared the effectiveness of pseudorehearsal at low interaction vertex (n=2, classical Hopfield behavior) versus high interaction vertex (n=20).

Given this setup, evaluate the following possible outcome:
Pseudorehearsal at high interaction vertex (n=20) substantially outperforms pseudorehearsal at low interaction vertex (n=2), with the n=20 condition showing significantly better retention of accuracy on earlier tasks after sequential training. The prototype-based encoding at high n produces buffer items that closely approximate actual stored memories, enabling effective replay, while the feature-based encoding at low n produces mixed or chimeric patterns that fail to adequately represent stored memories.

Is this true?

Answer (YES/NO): YES